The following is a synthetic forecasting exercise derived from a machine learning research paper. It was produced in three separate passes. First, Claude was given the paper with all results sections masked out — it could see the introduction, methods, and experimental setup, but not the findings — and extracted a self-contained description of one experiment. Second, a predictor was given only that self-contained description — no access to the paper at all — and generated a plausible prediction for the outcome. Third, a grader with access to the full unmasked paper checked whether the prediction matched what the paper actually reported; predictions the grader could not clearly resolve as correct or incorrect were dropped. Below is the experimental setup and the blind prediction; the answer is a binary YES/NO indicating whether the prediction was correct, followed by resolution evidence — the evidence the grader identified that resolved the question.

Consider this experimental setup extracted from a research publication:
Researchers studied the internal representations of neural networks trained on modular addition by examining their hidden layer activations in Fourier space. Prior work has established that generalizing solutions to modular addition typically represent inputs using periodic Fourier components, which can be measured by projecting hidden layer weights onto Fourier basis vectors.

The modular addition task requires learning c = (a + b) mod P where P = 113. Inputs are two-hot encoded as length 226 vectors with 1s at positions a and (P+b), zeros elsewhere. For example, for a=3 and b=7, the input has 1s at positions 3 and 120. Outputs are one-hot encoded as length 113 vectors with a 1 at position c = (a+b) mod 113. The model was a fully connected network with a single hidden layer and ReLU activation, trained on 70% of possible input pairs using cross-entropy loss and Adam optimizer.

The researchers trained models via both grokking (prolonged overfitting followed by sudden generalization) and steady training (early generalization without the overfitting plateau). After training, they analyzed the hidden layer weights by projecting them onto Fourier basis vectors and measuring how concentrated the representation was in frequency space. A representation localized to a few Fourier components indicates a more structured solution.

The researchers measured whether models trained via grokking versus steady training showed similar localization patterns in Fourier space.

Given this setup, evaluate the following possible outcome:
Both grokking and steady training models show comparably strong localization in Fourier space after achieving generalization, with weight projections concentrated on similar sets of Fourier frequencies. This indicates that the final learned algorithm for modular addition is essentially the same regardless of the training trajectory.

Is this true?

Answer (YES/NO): YES